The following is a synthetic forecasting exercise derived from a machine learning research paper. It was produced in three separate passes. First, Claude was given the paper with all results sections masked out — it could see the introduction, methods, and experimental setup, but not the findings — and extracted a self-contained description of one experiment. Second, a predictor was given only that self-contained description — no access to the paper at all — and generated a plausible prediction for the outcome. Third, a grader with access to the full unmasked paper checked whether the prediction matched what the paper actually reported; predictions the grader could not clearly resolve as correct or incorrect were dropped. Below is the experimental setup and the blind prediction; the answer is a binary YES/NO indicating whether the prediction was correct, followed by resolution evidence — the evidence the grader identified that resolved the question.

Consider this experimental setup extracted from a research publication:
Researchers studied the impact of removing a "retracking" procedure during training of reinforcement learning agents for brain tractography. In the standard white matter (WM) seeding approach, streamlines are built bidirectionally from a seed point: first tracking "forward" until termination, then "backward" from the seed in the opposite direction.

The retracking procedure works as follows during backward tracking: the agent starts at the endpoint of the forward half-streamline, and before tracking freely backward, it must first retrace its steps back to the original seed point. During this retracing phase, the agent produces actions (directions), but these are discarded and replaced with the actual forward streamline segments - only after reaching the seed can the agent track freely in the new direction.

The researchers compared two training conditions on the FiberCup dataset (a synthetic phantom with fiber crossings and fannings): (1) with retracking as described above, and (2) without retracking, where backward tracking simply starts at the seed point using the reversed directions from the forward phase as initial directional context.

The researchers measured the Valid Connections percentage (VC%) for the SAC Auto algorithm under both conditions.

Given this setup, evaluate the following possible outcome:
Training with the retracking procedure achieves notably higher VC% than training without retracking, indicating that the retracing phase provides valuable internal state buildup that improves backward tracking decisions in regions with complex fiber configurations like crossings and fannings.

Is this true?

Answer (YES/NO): YES